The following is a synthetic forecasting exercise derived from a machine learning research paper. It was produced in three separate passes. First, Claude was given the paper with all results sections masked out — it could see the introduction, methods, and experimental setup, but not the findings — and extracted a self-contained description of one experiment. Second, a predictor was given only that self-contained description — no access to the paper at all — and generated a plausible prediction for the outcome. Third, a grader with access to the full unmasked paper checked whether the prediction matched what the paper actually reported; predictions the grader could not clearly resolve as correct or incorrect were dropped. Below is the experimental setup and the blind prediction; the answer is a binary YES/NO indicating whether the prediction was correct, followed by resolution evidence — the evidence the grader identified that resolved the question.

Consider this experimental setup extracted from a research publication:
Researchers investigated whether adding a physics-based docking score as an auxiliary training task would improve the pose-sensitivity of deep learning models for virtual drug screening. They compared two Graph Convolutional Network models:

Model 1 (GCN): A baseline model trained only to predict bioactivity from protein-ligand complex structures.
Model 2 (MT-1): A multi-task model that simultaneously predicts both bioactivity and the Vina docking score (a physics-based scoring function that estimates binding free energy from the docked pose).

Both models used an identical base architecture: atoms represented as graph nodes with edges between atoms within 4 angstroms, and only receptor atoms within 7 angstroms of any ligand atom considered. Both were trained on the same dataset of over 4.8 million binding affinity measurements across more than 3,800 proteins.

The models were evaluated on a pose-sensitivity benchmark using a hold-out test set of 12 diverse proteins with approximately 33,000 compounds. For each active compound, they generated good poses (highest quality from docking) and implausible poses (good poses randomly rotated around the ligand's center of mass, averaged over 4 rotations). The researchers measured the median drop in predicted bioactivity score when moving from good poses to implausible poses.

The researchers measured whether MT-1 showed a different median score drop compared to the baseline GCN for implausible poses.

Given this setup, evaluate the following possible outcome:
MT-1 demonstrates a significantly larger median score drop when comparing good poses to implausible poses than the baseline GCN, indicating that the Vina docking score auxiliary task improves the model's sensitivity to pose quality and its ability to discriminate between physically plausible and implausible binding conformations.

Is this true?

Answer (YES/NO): YES